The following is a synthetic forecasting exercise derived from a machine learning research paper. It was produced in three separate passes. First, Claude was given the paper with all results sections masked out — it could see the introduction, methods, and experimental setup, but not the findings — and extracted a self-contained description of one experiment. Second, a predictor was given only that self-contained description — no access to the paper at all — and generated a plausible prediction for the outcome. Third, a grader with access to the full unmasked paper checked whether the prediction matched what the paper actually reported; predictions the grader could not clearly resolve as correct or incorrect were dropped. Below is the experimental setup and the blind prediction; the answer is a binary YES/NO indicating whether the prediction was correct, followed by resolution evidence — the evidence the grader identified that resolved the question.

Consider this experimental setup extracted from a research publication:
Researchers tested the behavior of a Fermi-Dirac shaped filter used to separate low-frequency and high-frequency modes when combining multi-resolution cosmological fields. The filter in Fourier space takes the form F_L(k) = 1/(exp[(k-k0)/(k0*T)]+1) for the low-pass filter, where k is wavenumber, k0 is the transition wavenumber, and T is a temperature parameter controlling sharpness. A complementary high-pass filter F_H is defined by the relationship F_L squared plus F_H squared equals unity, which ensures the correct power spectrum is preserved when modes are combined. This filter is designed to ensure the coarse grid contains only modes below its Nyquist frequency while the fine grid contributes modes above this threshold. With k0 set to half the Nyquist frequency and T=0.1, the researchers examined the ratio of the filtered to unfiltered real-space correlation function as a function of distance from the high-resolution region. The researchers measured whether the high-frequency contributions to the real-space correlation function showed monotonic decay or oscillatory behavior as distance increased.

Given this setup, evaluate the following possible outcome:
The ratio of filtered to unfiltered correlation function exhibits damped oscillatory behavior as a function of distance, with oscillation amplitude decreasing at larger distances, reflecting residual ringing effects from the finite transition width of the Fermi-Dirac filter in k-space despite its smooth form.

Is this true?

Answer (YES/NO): YES